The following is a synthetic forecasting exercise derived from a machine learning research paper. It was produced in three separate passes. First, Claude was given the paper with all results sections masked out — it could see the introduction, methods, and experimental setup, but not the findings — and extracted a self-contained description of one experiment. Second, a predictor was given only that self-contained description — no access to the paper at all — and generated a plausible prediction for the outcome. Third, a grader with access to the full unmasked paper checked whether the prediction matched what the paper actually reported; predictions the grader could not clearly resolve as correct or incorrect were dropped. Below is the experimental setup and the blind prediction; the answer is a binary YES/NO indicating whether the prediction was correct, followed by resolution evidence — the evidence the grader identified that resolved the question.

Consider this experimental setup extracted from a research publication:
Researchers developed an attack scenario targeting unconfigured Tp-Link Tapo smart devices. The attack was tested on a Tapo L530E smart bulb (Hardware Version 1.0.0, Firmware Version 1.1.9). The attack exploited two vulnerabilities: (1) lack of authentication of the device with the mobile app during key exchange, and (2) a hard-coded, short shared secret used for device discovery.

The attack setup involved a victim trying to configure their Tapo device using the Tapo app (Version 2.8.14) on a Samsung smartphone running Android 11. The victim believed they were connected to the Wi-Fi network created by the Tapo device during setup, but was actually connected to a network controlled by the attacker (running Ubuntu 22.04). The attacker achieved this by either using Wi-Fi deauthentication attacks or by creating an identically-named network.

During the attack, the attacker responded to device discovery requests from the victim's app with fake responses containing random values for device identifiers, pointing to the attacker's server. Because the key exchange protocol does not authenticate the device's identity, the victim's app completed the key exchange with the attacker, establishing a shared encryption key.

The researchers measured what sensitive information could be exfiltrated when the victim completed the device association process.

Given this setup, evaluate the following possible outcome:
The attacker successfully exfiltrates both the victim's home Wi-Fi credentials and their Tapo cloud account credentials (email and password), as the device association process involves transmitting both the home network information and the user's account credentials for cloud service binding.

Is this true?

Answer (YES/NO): YES